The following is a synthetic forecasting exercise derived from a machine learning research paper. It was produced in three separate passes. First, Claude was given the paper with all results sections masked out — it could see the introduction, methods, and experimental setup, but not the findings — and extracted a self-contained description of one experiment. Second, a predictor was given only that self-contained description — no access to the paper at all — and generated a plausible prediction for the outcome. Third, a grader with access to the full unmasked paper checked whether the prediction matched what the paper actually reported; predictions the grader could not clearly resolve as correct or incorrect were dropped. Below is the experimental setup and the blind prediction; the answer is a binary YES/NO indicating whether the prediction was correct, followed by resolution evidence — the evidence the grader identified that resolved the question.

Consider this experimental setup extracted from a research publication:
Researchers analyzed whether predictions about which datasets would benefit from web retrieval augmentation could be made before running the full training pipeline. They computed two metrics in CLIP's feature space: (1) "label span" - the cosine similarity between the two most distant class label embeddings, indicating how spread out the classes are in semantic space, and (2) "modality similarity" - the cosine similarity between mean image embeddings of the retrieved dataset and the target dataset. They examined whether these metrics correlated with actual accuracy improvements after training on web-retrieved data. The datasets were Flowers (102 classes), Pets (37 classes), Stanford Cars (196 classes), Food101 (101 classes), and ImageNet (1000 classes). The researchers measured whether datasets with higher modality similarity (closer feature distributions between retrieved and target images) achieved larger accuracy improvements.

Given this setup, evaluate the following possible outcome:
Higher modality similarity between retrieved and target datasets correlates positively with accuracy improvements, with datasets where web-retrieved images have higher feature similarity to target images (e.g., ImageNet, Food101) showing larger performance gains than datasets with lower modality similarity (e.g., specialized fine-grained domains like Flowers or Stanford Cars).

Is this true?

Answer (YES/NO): NO